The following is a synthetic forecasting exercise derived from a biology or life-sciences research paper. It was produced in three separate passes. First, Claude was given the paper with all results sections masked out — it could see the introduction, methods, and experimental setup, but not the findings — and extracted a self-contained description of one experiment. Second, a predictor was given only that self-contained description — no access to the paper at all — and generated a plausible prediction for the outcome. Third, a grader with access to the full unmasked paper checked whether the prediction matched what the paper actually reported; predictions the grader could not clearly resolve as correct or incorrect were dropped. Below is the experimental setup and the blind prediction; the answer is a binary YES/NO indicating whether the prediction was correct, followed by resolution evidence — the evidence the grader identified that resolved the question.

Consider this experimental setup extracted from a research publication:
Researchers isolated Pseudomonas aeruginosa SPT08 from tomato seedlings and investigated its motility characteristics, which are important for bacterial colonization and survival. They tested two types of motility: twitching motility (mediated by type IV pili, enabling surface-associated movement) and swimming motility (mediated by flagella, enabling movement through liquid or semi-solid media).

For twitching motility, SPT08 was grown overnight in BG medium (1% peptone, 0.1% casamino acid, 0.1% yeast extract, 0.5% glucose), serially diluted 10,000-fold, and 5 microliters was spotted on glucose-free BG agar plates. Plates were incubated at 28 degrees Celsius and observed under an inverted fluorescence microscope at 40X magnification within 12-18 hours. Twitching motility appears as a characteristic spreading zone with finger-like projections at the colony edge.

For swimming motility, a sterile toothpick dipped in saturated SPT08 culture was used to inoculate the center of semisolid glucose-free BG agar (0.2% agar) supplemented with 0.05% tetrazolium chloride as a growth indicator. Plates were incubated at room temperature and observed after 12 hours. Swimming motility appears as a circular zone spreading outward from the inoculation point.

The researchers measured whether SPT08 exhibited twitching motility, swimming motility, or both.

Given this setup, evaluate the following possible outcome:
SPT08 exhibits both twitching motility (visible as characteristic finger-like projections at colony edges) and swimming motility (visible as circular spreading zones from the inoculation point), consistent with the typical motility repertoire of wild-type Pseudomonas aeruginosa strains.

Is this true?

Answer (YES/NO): YES